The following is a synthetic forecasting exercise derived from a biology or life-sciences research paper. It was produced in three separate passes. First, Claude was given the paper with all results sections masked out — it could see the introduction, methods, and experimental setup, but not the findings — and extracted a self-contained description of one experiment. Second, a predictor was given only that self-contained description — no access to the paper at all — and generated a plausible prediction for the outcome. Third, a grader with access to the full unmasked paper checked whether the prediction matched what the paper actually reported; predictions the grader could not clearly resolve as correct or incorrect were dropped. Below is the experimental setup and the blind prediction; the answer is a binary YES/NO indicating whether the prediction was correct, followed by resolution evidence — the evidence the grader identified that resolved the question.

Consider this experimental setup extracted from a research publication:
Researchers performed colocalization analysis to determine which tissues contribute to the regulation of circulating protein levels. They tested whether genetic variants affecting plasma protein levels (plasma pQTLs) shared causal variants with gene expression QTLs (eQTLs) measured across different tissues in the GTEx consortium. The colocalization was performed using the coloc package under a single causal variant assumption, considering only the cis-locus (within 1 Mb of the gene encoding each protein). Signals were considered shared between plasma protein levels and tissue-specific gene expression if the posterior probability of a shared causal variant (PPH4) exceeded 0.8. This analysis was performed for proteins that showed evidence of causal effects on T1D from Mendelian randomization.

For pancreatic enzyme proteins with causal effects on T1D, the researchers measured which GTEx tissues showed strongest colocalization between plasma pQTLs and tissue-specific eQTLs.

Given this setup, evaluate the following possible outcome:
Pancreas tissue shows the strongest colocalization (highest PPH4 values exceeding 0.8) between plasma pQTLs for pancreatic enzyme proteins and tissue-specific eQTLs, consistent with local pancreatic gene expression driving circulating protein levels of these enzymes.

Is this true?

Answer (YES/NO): NO